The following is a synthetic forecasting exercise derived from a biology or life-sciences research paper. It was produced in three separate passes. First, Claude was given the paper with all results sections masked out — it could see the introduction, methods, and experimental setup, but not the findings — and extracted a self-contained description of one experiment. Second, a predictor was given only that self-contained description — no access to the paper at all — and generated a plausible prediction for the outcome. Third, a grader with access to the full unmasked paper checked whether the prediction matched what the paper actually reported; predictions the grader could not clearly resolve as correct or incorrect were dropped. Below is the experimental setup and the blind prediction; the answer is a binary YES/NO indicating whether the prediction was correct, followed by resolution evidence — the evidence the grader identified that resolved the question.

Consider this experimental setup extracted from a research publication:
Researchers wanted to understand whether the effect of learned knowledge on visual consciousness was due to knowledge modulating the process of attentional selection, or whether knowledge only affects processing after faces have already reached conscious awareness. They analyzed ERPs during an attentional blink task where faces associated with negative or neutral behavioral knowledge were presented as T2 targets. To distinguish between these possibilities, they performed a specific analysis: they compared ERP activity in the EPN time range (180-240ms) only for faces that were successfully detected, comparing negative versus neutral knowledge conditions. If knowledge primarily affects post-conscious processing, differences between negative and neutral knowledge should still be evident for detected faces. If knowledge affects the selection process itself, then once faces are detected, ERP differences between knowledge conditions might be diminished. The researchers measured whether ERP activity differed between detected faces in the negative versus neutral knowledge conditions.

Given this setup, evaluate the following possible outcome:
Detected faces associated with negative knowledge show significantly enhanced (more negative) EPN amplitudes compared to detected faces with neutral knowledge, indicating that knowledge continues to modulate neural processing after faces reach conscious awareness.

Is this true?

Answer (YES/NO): NO